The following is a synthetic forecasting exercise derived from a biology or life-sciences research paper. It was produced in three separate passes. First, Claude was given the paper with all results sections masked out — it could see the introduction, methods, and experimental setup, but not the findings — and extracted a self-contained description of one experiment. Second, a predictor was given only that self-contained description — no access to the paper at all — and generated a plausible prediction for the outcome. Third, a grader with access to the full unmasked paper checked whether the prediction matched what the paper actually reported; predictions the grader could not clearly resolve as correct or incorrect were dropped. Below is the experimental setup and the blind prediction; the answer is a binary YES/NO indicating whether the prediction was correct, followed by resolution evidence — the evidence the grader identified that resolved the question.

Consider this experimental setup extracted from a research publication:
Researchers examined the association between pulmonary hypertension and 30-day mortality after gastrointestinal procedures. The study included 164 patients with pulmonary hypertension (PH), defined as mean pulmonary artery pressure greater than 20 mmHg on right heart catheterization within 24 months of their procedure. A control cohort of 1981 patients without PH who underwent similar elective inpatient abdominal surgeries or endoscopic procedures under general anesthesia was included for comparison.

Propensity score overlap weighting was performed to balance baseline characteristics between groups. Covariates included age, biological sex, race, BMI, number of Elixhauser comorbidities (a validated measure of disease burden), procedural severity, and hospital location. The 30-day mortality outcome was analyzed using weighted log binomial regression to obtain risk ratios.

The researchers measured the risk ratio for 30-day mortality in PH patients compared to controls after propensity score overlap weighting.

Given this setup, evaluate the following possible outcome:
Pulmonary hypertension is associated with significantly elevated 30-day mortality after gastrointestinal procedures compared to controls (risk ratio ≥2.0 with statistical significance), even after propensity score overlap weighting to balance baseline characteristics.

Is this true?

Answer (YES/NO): NO